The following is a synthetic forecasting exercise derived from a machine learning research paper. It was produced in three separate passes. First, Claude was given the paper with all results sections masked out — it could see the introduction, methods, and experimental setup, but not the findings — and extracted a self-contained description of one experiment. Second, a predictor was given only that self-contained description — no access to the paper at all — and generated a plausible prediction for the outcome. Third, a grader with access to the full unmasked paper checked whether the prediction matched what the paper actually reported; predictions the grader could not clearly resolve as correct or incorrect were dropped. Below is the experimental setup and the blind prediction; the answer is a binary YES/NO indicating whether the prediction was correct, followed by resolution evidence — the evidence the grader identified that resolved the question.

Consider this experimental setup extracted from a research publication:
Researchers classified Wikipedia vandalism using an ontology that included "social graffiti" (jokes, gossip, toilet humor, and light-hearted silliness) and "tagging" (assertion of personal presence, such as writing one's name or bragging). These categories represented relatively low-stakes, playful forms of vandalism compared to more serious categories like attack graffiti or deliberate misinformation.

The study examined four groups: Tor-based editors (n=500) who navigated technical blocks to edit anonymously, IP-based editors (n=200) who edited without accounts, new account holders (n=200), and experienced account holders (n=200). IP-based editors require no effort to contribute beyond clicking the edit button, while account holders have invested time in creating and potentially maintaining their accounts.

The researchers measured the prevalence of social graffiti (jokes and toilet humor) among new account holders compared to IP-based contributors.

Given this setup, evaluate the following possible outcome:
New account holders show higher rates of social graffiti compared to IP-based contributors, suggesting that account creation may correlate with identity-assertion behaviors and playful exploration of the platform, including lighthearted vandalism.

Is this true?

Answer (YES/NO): NO